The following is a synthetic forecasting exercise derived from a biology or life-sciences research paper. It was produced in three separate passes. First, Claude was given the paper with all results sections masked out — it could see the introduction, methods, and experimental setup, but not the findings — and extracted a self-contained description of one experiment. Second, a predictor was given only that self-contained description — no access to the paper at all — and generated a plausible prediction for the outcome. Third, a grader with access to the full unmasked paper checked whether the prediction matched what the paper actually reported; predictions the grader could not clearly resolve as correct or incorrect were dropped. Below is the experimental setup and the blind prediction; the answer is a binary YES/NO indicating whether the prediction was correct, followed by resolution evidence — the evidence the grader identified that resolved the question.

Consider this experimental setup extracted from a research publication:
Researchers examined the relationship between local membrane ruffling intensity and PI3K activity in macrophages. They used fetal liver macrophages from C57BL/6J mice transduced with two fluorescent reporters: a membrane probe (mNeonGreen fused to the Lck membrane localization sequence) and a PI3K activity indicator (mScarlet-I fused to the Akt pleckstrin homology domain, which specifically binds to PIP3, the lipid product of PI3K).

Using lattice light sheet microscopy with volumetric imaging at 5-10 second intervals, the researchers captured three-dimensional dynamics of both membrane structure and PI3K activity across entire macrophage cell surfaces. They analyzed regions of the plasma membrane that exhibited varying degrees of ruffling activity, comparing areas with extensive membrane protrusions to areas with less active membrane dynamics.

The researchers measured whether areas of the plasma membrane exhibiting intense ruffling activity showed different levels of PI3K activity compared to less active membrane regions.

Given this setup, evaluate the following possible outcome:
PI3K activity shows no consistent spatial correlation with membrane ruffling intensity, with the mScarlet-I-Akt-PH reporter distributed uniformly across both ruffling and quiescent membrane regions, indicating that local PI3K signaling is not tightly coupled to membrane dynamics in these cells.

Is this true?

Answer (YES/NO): NO